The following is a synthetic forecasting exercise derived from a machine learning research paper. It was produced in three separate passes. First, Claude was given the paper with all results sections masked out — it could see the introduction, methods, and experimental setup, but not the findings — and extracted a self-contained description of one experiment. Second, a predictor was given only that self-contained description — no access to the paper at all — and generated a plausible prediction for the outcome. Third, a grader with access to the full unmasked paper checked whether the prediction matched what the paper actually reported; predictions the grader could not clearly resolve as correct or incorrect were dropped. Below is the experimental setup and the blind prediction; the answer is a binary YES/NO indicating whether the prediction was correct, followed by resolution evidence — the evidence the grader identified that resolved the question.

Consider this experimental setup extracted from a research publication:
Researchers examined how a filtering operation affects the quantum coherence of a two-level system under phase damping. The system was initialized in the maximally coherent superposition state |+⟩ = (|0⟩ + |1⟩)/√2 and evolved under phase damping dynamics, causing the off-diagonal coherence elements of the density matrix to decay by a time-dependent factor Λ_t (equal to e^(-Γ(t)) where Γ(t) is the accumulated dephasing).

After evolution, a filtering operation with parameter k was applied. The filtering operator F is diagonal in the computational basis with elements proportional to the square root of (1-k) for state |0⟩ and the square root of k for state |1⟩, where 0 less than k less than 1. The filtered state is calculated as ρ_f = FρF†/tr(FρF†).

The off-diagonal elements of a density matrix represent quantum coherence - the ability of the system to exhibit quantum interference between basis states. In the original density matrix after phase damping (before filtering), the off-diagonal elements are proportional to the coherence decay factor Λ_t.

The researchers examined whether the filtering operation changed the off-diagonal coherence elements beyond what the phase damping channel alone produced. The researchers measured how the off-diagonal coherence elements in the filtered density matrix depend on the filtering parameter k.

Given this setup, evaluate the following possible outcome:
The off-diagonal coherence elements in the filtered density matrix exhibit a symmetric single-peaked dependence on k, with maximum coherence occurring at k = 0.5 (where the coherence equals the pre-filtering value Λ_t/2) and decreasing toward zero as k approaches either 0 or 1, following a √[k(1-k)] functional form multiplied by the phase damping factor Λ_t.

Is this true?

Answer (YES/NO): NO